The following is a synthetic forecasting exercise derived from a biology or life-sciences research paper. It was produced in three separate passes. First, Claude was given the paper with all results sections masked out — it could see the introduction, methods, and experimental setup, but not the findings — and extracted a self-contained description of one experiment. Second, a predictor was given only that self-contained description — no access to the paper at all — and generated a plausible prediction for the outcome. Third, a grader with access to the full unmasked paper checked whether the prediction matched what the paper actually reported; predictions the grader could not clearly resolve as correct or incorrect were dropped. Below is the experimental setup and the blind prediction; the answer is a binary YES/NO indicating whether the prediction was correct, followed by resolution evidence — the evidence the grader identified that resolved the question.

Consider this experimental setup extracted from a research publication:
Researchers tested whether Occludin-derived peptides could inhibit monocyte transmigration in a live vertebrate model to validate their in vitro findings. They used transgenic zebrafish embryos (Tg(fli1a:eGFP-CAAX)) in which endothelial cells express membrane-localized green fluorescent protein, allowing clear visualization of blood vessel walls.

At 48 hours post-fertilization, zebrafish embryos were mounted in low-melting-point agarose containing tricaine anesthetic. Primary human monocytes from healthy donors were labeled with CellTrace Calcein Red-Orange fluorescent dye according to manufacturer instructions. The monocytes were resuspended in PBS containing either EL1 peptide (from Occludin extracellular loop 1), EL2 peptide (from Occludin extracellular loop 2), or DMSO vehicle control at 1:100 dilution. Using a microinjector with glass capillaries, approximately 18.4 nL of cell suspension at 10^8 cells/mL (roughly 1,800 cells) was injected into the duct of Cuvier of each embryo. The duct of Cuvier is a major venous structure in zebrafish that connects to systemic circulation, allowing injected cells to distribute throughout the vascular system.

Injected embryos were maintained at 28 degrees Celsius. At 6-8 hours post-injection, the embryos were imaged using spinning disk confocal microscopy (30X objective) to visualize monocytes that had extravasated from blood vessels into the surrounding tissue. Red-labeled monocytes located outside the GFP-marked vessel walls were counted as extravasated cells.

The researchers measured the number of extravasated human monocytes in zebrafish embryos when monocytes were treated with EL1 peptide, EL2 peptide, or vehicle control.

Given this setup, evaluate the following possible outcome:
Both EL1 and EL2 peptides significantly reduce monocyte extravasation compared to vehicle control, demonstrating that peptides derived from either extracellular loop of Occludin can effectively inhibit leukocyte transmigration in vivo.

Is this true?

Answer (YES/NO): NO